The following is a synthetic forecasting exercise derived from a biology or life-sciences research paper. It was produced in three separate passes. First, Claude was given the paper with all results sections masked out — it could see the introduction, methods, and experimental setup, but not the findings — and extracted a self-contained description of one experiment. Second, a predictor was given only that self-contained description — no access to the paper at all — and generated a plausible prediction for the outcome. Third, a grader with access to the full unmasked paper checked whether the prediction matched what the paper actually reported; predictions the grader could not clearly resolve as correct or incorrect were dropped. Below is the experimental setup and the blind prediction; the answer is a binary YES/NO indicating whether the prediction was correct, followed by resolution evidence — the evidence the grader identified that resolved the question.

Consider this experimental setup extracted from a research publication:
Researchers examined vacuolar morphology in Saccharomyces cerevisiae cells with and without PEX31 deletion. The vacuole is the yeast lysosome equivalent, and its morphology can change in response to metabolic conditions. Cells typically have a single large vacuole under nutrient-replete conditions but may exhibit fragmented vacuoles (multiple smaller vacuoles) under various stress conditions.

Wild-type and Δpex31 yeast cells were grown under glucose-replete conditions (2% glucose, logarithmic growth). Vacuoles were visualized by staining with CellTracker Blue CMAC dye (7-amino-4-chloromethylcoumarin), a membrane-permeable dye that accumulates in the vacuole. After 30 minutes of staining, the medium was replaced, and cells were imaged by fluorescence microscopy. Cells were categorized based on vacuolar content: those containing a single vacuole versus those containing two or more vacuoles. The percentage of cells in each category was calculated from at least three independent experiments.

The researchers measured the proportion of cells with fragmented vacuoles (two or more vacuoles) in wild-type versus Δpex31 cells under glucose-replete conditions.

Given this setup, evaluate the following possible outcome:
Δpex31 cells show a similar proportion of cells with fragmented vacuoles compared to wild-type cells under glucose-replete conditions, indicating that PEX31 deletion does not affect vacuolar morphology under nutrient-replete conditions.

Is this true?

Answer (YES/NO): NO